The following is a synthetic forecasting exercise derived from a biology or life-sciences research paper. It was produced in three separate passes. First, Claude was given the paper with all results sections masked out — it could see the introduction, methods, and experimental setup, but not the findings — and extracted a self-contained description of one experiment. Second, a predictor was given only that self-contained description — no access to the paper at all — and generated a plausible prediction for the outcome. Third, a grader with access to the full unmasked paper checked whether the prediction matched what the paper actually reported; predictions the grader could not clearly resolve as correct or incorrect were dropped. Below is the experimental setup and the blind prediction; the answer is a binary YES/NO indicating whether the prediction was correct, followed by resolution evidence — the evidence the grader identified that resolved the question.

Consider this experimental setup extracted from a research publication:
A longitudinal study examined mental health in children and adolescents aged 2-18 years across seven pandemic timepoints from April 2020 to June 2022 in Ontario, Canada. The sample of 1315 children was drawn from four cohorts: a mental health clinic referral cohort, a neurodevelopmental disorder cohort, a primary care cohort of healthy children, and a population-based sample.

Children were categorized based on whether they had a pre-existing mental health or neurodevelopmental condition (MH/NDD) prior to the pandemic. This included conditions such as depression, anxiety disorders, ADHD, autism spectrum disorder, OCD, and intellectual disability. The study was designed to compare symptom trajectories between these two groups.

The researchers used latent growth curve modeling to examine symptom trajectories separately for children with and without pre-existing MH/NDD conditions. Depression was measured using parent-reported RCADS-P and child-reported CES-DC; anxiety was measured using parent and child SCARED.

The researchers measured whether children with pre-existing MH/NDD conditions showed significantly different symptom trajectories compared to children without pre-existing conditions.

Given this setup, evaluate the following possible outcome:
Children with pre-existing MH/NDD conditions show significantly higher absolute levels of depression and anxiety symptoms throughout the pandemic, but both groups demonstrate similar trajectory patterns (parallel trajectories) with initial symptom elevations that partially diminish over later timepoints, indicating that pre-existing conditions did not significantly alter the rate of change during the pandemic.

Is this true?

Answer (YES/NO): NO